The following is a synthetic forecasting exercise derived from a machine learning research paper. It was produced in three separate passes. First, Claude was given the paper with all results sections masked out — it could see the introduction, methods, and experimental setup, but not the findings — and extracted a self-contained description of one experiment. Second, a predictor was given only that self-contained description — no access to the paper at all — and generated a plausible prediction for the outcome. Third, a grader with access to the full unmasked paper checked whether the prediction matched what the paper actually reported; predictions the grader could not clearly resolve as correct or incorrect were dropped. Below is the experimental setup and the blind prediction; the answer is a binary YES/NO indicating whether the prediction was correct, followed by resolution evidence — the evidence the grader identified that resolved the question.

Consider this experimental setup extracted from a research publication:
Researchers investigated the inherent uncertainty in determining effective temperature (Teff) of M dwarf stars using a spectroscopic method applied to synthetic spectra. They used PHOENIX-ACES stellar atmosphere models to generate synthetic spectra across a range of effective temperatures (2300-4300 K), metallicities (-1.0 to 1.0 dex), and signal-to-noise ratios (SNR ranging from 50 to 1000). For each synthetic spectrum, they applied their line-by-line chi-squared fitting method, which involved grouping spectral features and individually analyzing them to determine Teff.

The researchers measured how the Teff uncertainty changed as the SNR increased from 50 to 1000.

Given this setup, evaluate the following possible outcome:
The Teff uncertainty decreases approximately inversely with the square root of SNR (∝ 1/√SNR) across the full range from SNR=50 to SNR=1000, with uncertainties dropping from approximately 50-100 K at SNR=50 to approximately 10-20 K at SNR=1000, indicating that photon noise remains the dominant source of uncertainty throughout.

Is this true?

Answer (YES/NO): NO